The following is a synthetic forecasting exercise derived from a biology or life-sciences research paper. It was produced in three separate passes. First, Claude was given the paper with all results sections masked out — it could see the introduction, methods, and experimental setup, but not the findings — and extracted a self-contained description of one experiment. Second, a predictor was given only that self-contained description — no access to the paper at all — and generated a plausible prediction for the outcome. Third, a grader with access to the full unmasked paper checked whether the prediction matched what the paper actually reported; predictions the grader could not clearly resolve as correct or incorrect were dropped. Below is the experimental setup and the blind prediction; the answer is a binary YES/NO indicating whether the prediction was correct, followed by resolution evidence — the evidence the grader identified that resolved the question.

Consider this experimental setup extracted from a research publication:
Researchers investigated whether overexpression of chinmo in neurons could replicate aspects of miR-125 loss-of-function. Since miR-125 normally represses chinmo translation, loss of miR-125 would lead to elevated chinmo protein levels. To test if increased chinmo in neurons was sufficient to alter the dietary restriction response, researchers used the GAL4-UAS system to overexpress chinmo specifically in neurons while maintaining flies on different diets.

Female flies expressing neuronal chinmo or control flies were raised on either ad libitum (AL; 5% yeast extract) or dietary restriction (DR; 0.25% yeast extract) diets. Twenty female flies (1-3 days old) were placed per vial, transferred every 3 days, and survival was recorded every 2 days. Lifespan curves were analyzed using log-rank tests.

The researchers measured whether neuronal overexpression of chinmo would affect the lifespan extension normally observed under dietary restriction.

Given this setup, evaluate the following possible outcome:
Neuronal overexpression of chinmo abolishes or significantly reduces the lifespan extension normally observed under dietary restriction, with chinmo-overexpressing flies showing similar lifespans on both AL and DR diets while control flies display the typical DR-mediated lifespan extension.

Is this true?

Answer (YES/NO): NO